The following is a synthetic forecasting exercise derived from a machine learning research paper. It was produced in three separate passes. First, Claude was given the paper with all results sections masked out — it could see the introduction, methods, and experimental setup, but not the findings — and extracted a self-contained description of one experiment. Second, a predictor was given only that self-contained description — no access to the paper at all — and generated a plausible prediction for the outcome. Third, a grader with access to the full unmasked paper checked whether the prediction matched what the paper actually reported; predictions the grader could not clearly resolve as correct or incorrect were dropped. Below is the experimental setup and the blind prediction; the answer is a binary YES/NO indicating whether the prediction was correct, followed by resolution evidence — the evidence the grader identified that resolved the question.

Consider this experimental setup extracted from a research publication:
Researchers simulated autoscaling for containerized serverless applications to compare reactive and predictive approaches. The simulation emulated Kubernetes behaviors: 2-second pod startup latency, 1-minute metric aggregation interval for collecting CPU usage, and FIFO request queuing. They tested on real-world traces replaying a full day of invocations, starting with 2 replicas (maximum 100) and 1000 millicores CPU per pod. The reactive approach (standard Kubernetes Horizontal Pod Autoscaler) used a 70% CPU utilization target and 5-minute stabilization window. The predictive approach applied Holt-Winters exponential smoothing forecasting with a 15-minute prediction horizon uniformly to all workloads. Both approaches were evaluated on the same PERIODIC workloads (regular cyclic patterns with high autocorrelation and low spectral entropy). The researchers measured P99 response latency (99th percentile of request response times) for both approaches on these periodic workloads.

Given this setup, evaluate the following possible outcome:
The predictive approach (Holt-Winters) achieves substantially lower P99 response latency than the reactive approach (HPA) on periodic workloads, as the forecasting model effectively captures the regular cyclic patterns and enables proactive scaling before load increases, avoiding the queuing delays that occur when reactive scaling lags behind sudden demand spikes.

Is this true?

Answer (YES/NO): NO